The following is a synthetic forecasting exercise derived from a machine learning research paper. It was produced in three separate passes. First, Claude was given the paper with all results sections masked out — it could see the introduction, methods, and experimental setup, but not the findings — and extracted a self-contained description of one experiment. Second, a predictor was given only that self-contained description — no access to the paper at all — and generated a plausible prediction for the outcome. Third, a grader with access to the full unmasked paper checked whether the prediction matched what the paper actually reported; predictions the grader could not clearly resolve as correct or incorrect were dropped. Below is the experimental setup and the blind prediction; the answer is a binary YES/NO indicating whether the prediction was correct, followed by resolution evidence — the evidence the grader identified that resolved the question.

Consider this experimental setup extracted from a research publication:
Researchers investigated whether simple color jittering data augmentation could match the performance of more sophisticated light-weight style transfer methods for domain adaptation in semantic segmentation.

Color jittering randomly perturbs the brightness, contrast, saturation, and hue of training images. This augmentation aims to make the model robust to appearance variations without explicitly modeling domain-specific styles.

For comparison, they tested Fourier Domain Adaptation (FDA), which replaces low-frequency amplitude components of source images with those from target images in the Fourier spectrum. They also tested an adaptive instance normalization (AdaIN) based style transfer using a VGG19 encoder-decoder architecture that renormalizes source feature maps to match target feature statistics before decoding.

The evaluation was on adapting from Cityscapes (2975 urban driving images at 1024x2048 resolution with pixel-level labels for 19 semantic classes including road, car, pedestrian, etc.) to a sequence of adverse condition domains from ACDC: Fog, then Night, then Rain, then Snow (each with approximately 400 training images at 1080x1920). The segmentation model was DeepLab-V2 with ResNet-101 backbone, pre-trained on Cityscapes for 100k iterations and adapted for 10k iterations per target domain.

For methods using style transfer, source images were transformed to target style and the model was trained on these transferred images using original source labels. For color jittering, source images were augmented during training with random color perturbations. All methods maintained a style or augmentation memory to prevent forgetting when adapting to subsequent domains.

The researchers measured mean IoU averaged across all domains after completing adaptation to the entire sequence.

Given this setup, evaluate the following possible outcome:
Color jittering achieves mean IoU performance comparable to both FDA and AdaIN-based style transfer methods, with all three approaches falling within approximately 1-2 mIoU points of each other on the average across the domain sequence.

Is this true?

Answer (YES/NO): YES